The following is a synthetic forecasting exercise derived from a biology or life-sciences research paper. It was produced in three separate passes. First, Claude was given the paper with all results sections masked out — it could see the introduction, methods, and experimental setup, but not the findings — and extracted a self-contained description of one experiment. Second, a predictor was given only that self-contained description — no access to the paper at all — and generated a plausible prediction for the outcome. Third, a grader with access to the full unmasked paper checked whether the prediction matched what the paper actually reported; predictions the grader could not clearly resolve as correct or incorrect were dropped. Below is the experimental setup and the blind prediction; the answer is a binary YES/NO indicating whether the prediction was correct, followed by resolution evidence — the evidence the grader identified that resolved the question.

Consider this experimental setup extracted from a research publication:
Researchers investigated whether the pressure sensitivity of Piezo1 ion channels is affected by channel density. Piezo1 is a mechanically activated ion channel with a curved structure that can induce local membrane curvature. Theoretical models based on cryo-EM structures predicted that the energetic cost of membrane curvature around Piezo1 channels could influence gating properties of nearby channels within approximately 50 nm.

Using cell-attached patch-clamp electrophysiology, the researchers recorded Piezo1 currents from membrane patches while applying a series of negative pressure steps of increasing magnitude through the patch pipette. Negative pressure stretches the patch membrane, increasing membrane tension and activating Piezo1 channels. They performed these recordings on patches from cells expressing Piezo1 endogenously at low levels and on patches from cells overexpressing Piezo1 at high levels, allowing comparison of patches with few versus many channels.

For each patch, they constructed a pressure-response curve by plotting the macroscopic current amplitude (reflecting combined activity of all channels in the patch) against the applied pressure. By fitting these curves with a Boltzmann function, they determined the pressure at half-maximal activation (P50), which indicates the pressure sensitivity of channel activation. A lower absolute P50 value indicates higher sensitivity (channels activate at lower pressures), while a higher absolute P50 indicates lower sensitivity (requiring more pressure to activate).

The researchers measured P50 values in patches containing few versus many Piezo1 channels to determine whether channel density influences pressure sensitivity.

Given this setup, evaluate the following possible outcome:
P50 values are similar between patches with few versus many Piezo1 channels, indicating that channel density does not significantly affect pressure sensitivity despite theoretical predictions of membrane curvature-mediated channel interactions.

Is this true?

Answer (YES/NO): YES